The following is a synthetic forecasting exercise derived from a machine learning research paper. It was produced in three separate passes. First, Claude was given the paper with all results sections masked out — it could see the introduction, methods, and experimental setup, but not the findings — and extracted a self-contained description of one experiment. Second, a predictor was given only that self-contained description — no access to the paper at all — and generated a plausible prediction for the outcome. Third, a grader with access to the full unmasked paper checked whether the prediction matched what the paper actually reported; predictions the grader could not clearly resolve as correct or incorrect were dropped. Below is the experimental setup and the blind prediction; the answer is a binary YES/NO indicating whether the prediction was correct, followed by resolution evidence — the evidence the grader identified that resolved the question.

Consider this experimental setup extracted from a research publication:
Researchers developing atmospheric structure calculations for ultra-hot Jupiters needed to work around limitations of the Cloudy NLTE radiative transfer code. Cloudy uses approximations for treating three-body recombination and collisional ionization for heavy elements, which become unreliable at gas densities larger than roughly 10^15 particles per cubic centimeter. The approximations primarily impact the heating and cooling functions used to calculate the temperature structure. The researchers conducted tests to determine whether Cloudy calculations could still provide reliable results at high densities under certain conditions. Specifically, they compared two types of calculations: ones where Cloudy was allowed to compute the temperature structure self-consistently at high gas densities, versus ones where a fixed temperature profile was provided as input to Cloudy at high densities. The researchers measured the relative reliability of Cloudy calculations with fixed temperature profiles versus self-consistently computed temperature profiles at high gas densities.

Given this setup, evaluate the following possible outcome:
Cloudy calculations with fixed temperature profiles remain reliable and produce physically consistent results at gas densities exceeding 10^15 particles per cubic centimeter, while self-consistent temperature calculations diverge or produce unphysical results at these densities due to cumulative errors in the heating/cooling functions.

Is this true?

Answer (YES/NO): YES